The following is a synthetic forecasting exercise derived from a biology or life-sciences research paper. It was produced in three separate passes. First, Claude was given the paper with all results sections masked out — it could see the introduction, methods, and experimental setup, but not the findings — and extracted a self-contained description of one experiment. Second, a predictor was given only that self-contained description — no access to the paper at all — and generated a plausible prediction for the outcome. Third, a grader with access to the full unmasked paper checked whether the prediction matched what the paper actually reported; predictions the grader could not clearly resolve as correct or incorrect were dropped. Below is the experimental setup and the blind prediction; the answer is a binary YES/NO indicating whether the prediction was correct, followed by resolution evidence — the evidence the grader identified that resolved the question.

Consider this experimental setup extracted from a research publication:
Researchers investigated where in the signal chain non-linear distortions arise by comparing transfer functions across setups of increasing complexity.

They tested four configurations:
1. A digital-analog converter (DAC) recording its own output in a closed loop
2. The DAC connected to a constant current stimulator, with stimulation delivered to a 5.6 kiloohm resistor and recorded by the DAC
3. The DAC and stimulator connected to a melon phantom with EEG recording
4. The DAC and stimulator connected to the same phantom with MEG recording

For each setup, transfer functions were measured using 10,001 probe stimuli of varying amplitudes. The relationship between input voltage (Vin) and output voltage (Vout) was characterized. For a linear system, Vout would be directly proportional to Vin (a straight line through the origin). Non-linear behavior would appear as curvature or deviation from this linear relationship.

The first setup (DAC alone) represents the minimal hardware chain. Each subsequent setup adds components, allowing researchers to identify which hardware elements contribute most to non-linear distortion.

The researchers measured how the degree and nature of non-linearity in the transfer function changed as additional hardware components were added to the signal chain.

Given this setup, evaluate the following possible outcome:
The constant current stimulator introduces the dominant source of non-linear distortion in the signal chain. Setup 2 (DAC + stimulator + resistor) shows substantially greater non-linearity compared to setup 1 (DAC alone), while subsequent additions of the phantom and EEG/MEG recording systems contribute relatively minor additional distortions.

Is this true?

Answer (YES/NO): NO